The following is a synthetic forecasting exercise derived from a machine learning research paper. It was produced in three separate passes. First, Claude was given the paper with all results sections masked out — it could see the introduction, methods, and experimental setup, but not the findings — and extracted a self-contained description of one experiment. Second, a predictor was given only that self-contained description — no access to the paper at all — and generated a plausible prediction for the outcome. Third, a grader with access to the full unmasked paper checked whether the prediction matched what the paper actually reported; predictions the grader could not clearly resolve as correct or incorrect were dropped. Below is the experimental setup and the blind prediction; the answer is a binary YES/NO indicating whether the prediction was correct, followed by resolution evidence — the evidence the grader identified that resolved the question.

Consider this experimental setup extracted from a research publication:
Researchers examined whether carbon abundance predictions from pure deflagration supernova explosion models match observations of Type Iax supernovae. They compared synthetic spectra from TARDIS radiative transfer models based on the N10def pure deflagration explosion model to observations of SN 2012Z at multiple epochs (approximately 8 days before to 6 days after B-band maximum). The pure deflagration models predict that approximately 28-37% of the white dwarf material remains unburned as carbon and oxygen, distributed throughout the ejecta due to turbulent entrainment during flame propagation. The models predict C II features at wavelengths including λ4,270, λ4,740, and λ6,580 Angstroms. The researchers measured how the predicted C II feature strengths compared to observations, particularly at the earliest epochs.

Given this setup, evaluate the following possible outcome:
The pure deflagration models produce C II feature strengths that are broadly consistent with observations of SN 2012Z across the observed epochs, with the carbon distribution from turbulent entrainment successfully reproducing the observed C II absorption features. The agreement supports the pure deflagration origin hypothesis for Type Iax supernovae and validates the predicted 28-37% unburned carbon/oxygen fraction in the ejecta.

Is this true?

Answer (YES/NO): NO